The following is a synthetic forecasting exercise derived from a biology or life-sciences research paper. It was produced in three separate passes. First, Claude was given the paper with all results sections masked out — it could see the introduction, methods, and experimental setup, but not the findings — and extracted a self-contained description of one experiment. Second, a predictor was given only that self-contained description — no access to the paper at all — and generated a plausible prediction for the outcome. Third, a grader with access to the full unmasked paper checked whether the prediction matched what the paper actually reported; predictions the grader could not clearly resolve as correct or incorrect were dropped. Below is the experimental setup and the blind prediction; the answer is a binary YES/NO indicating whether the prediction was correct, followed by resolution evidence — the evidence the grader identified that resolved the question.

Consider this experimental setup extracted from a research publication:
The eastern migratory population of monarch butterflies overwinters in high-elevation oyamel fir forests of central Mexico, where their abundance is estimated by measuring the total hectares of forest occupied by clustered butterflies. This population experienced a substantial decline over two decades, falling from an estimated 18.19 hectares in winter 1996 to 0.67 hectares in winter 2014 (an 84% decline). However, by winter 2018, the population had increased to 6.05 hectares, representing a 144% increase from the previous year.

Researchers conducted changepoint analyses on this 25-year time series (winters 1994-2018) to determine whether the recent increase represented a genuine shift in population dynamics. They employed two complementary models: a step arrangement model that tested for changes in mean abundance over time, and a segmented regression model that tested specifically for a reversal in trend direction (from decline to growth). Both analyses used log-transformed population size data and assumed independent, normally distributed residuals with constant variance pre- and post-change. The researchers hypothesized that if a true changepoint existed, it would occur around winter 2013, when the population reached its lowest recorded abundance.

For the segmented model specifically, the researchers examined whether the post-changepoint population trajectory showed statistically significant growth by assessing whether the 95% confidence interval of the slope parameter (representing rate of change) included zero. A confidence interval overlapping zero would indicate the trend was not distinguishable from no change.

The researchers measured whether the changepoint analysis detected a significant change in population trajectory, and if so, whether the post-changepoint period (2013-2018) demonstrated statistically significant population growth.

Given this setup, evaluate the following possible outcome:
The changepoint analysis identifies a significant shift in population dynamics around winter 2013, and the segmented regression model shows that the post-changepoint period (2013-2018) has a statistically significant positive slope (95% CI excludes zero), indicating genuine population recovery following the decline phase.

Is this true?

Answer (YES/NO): NO